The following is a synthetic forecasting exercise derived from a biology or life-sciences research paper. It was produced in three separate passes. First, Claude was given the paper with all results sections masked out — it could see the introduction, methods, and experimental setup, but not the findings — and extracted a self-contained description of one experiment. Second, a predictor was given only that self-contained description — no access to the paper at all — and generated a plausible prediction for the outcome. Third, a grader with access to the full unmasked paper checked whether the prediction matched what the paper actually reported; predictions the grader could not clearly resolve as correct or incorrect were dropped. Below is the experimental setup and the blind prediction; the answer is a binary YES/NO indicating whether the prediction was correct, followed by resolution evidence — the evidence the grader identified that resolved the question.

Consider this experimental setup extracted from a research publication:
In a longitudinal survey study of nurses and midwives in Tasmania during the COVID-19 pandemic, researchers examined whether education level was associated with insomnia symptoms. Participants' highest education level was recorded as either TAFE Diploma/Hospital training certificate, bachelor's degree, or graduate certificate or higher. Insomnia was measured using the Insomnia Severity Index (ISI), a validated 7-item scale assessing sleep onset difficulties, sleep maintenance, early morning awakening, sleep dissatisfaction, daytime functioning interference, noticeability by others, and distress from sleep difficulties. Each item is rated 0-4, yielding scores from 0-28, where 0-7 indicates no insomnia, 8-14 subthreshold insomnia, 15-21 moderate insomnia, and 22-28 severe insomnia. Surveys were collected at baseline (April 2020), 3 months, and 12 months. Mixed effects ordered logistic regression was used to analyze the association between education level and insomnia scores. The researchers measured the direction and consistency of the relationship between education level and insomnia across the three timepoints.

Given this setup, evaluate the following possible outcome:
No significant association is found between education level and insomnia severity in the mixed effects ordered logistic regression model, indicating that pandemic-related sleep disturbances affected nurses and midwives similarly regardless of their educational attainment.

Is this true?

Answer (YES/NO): NO